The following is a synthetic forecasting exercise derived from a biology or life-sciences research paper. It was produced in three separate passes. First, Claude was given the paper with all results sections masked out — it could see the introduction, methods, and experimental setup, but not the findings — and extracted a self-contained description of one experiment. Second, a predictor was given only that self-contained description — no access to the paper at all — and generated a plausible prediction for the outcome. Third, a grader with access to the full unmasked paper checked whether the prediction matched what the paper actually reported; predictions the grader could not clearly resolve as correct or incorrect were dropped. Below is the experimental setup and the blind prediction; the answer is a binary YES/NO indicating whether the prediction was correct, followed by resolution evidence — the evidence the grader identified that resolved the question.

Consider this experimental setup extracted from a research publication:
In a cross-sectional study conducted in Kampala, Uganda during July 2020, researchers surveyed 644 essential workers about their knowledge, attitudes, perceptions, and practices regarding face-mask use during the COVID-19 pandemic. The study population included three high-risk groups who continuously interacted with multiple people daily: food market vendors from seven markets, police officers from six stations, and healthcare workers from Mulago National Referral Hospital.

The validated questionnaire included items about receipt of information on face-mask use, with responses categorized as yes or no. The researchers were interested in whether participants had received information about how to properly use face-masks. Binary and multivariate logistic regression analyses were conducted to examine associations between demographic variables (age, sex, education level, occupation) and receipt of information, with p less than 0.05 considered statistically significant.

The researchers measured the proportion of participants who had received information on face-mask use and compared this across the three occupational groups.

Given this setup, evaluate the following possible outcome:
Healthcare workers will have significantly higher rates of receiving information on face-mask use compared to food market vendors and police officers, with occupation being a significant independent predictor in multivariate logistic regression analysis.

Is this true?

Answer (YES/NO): NO